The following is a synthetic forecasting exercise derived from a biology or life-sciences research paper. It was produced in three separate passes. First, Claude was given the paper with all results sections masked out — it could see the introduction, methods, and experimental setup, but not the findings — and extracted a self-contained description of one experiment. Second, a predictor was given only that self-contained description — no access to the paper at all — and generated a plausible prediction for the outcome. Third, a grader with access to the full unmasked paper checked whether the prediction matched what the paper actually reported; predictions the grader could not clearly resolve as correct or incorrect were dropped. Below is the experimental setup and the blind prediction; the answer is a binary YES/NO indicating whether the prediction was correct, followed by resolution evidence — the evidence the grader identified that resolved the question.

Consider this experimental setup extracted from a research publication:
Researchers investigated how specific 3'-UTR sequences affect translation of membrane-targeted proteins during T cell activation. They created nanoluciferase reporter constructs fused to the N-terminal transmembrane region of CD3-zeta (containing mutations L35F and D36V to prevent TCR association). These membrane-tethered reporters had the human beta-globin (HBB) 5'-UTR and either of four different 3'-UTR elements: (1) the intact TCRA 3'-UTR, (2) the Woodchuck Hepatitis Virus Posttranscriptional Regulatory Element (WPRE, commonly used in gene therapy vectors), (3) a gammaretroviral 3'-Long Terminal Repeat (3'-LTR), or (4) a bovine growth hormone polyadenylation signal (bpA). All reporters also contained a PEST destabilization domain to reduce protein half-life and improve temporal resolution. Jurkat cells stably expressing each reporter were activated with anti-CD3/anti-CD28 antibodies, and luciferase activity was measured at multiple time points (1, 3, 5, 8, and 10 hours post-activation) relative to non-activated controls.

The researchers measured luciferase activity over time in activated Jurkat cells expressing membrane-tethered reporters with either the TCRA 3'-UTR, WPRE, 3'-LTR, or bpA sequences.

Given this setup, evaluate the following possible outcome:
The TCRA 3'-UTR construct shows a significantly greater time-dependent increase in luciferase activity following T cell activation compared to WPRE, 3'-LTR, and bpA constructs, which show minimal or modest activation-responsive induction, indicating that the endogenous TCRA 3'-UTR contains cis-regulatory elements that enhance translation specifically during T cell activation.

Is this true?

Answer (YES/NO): YES